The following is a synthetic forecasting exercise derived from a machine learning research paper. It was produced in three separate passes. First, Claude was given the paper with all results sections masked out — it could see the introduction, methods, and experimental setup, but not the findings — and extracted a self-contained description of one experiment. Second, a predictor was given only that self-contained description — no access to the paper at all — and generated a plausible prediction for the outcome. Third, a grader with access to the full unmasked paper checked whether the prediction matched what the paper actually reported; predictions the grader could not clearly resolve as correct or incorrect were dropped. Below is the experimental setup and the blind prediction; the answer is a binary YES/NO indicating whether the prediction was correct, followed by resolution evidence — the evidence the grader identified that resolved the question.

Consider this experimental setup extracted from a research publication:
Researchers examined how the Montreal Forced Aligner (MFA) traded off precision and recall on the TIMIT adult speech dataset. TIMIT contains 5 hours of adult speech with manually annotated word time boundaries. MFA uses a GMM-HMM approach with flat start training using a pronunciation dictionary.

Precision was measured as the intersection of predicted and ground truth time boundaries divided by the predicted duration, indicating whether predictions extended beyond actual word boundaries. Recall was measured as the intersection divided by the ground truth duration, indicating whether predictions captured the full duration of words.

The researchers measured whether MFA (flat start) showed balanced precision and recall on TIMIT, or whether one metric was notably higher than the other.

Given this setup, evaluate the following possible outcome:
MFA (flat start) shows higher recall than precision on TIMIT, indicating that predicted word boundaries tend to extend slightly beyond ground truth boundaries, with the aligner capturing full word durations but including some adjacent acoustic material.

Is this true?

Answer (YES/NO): NO